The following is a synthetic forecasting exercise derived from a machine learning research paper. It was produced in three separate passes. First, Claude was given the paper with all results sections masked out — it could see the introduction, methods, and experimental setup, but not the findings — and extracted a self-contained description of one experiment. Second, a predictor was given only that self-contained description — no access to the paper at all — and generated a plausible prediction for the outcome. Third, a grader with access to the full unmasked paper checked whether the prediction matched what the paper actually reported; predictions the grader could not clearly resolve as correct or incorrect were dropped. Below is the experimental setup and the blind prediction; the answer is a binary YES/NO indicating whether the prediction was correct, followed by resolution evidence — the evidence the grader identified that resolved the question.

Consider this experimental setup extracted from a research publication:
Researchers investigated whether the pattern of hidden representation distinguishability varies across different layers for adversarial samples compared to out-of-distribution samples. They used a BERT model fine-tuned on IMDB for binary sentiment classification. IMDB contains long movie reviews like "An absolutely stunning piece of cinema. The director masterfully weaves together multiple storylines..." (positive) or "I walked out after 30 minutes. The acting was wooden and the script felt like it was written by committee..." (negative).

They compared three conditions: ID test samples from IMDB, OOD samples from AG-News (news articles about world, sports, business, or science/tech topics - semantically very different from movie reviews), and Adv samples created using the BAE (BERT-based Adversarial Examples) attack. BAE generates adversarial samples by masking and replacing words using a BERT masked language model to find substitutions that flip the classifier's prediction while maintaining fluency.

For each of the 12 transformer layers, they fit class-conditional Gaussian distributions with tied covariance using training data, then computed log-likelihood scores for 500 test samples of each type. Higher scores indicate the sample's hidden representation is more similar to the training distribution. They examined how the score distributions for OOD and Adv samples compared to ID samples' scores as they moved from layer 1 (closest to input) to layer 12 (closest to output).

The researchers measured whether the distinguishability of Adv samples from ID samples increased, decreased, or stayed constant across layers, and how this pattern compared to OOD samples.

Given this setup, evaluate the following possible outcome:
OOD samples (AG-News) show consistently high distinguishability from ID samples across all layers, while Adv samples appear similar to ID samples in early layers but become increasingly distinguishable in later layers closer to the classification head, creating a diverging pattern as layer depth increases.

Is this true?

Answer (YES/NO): YES